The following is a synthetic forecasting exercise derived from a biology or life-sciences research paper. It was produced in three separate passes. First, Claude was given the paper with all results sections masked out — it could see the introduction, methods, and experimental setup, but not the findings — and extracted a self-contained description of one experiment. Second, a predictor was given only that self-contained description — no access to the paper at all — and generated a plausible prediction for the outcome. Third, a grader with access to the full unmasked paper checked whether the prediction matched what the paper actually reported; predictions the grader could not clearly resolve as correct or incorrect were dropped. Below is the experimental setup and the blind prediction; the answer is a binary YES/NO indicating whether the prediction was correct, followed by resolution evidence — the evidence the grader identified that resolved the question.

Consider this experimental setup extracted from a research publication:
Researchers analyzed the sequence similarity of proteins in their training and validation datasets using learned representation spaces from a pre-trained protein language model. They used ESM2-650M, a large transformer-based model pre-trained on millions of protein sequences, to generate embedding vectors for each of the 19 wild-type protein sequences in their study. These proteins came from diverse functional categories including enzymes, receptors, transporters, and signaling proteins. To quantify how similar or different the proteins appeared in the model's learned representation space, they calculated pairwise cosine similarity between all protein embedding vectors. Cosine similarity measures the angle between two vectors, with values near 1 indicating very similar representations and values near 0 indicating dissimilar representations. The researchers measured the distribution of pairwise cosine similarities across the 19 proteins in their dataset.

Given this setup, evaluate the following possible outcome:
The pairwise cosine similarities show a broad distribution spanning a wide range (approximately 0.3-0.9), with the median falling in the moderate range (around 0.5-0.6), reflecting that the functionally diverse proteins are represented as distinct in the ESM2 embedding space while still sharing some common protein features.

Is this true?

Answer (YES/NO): NO